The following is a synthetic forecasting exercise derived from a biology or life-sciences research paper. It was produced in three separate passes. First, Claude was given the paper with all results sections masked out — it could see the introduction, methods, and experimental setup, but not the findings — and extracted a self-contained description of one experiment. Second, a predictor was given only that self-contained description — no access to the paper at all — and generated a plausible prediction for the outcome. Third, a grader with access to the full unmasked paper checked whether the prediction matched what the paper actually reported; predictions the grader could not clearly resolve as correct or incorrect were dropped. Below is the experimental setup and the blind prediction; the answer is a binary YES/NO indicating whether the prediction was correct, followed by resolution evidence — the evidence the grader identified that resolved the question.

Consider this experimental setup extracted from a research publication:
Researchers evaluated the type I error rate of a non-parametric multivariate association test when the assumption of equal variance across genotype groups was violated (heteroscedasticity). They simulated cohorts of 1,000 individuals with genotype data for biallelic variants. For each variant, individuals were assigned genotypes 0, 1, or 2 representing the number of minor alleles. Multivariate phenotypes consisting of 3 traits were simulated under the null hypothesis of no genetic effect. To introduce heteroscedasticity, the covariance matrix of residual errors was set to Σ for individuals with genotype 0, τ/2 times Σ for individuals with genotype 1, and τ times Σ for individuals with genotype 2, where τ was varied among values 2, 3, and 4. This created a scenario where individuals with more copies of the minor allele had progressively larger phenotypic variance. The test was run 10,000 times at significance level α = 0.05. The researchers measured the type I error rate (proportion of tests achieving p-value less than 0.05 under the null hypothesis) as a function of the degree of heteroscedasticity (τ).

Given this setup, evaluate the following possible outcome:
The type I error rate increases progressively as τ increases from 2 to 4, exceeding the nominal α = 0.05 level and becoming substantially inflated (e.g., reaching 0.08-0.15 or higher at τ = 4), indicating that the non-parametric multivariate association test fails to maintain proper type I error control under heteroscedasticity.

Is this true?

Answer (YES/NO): YES